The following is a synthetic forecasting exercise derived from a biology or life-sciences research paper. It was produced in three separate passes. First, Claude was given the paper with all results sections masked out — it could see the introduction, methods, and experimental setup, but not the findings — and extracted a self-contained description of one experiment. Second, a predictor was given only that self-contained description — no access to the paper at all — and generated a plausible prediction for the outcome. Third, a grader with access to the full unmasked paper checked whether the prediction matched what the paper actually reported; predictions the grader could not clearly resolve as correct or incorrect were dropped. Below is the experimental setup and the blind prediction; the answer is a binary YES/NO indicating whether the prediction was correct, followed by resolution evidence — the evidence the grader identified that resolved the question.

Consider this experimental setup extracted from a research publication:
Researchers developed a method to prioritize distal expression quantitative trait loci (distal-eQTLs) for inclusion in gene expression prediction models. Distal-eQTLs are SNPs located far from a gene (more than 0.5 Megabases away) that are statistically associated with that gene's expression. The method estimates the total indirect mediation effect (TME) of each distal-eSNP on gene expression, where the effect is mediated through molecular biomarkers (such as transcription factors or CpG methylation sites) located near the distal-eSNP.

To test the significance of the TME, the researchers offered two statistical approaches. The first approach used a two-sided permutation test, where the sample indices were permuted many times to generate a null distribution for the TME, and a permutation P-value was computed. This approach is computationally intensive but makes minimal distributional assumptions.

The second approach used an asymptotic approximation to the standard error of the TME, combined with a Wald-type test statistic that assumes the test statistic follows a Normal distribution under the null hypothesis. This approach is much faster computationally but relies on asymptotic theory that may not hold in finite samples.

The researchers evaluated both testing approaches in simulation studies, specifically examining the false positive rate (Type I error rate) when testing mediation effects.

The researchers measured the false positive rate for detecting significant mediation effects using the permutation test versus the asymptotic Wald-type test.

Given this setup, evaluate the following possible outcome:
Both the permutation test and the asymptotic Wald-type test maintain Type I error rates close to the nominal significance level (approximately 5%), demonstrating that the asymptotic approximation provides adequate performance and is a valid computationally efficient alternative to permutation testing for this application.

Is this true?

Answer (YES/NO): NO